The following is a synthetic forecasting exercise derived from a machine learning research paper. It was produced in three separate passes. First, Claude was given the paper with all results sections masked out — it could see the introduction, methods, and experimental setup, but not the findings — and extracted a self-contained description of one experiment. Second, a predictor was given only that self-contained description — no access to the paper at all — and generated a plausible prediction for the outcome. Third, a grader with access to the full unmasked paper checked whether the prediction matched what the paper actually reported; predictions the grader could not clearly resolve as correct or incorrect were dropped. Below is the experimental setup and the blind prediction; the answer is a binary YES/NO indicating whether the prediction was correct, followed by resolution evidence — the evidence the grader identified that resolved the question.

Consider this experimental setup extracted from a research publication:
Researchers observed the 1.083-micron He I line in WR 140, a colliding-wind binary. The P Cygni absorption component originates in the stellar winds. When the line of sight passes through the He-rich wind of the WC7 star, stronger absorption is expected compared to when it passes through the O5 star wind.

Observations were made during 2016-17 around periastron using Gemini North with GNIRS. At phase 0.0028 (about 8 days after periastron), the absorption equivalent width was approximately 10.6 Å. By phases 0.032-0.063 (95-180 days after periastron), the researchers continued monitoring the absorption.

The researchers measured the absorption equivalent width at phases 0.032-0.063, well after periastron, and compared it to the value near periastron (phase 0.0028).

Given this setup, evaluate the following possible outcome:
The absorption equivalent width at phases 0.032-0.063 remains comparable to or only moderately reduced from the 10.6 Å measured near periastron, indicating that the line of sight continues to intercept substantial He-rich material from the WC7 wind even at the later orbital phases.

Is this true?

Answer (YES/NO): NO